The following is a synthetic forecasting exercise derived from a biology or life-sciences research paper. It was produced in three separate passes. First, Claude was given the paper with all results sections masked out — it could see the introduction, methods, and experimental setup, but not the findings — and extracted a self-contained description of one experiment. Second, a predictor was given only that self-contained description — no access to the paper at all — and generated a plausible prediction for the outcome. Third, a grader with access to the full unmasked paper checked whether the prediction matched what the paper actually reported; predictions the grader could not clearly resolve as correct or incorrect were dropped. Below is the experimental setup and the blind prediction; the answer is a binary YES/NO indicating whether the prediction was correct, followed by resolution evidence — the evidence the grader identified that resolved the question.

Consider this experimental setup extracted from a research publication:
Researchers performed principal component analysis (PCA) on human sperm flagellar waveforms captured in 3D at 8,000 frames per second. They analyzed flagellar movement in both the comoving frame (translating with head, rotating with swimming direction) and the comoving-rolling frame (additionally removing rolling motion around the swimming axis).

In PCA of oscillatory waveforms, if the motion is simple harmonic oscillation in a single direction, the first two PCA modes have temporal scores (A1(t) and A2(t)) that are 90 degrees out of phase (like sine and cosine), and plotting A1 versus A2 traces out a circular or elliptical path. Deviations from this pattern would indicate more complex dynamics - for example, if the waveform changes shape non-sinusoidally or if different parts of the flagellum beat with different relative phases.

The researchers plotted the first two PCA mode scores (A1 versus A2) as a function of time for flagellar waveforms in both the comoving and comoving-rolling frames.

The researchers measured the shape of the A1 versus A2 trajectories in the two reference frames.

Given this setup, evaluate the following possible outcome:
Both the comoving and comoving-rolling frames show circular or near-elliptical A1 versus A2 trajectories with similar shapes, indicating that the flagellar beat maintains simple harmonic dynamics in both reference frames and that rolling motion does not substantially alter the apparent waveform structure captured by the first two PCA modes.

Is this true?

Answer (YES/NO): NO